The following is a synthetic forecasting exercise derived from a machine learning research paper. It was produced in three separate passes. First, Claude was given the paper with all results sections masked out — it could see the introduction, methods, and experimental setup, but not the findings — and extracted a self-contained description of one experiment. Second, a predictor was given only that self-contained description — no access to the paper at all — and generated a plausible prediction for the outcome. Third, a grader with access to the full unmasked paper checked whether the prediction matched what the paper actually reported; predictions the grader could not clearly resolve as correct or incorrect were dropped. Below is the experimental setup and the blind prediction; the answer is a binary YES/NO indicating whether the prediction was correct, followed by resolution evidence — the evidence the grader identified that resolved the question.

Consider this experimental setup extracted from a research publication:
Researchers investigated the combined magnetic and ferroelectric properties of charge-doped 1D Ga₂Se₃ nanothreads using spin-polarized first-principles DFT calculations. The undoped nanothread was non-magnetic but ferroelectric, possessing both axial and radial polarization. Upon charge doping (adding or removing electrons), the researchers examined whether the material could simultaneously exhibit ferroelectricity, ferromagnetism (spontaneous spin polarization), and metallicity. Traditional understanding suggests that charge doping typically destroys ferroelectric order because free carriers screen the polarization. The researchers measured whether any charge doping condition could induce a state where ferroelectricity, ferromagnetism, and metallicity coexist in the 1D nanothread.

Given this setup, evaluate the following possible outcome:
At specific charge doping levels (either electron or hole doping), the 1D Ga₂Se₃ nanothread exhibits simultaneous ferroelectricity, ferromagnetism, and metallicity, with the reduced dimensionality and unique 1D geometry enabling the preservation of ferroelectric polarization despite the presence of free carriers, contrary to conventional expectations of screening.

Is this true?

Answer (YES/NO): YES